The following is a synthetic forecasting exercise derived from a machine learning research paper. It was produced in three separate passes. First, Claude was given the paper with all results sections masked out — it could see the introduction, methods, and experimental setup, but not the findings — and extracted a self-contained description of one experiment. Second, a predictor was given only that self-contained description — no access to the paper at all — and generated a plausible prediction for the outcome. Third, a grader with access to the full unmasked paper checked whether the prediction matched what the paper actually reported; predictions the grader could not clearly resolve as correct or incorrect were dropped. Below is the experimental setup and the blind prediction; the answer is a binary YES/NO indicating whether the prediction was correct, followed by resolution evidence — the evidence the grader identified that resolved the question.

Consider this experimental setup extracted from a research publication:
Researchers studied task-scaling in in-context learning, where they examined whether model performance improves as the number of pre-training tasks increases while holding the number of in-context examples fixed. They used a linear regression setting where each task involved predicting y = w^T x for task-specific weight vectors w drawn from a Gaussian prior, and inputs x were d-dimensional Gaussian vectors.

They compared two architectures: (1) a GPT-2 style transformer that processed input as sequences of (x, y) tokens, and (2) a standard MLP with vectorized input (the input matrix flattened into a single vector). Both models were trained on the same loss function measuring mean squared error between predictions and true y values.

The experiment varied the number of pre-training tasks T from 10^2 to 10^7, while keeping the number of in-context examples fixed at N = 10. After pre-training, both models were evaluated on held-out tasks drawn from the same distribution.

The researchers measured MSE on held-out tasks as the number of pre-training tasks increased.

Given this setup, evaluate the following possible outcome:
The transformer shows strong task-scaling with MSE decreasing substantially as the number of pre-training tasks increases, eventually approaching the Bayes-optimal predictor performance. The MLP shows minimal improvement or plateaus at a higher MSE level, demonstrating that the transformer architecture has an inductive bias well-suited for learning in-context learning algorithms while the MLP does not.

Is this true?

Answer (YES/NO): NO